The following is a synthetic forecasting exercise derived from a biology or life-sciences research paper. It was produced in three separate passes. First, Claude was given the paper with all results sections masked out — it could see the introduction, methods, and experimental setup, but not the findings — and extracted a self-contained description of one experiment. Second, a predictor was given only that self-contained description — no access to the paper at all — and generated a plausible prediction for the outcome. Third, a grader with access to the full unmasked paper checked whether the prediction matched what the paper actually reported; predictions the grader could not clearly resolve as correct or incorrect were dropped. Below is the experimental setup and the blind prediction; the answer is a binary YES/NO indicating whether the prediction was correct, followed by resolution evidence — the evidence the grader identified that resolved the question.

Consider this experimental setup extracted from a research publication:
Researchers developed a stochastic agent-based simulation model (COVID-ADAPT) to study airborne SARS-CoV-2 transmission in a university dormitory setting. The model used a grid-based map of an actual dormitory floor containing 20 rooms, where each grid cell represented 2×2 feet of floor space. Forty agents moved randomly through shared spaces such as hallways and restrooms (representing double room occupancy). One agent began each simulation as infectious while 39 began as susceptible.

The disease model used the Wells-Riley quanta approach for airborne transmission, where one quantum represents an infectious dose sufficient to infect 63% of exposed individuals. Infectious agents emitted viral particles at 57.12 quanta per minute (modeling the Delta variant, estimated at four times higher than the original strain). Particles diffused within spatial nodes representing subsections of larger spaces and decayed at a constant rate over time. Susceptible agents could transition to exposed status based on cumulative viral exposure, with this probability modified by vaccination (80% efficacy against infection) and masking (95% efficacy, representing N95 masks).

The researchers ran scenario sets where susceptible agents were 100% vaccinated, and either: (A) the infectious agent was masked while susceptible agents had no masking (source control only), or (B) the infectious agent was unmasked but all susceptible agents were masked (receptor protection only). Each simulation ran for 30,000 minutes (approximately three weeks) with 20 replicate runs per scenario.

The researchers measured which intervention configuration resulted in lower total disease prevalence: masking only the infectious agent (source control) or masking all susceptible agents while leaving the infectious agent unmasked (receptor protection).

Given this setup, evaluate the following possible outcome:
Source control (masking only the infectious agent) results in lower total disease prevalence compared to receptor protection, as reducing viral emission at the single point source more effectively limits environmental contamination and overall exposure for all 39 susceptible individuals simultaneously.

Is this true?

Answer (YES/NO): YES